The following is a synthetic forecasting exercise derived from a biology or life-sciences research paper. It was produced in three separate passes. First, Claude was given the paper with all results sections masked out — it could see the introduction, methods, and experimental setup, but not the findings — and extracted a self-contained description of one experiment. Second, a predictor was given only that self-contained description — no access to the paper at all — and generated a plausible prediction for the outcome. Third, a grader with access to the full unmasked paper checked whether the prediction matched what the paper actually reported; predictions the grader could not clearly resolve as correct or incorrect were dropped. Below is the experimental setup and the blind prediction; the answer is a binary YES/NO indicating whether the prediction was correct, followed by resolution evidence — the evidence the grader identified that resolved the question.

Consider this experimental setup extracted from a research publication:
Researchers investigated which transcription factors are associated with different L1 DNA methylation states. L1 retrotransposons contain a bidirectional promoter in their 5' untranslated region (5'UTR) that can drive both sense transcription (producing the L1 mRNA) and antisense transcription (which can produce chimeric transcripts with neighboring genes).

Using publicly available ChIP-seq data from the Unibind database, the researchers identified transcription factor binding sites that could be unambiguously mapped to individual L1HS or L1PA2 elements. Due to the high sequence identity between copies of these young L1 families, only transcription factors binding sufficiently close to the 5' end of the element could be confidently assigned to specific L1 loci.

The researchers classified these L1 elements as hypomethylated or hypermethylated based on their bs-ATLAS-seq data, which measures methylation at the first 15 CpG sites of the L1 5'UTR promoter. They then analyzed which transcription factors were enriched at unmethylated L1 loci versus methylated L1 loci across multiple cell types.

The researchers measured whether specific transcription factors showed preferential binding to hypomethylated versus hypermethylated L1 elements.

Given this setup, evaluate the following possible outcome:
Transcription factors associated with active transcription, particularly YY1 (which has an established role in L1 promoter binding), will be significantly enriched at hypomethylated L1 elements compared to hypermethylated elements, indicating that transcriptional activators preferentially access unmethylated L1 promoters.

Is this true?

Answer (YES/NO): YES